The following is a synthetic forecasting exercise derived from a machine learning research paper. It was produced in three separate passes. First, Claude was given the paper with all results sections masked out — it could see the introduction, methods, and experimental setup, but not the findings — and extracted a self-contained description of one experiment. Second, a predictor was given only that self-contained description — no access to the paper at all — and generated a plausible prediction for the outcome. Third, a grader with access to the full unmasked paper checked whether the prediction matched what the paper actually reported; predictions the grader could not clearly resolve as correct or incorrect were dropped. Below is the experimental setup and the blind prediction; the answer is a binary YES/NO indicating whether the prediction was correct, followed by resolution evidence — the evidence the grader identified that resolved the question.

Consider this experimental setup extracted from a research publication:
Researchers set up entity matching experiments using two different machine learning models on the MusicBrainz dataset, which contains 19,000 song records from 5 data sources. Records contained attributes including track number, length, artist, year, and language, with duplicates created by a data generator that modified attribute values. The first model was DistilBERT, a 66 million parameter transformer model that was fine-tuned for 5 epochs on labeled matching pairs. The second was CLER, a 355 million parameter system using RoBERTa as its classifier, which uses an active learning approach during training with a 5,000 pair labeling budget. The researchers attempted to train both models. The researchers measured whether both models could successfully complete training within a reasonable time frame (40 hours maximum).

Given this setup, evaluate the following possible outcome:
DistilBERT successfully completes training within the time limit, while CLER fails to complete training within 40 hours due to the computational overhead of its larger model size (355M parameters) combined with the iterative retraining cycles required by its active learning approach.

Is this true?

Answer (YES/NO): YES